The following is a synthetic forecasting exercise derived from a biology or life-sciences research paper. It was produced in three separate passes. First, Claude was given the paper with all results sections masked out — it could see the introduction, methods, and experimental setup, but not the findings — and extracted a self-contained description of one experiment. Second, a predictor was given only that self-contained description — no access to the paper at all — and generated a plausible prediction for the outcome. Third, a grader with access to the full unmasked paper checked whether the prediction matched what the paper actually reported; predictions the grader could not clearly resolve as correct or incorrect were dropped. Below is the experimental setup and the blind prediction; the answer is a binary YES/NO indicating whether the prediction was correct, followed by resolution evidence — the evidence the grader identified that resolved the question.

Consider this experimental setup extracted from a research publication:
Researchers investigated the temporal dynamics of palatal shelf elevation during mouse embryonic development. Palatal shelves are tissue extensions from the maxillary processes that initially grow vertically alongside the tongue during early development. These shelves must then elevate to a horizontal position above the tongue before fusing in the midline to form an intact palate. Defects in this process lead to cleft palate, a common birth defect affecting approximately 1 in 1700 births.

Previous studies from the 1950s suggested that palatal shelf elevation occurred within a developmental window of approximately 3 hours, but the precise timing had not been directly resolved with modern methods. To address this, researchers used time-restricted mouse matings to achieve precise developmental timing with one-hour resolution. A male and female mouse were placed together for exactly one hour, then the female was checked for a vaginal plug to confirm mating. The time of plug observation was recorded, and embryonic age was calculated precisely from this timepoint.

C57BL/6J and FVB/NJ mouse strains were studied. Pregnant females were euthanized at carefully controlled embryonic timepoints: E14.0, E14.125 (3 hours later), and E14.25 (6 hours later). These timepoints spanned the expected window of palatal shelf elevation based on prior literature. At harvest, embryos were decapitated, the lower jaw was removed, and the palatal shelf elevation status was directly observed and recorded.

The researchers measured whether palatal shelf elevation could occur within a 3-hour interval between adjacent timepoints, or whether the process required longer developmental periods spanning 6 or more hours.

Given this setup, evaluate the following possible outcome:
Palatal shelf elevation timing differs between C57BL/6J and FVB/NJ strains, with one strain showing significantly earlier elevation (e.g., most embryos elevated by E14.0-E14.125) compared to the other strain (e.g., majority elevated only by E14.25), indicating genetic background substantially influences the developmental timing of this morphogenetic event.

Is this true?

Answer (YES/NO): NO